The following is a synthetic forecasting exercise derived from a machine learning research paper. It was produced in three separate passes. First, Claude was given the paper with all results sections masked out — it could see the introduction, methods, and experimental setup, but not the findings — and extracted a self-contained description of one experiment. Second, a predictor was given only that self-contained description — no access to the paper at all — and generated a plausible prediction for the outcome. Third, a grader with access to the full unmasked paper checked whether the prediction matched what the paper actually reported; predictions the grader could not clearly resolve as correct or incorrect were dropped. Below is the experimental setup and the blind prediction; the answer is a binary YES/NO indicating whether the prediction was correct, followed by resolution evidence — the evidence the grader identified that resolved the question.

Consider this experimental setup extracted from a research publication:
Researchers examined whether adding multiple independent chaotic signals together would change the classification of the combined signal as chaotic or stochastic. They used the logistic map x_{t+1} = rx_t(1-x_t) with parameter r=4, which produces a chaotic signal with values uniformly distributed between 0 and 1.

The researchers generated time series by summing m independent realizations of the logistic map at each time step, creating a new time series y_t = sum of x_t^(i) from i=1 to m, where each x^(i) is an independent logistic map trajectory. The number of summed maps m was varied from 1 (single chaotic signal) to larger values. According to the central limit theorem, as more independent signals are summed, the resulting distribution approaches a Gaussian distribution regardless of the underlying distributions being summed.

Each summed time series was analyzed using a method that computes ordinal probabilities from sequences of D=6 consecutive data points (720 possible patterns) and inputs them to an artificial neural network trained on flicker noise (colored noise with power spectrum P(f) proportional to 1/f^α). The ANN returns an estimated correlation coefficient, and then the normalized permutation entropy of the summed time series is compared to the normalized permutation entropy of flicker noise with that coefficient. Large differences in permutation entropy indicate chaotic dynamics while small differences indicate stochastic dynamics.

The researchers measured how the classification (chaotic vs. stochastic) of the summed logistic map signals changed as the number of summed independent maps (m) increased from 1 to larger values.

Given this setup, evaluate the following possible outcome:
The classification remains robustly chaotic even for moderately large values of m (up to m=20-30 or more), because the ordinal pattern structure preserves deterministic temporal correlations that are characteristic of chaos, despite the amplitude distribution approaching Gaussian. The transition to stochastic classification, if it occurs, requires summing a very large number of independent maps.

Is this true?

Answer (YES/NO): NO